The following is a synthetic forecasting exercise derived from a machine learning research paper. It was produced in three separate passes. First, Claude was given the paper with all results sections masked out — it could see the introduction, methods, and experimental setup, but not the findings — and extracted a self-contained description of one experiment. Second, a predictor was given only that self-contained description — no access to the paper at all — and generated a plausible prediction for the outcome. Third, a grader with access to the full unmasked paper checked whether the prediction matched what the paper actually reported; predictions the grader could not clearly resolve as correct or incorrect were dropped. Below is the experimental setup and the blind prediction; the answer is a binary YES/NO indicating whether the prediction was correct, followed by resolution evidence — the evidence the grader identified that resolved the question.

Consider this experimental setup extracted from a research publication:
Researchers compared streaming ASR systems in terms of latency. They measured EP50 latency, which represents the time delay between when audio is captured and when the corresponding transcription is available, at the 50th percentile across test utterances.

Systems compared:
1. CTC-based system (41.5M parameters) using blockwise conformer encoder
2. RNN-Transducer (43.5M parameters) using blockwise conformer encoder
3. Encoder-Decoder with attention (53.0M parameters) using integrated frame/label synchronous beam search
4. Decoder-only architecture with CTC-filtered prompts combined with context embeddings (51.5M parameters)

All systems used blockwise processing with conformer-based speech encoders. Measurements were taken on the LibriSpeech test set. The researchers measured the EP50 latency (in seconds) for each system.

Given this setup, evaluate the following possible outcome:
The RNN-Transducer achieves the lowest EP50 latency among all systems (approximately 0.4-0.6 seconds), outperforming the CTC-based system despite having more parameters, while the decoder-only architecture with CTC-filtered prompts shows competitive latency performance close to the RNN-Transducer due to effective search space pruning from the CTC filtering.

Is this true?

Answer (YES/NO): NO